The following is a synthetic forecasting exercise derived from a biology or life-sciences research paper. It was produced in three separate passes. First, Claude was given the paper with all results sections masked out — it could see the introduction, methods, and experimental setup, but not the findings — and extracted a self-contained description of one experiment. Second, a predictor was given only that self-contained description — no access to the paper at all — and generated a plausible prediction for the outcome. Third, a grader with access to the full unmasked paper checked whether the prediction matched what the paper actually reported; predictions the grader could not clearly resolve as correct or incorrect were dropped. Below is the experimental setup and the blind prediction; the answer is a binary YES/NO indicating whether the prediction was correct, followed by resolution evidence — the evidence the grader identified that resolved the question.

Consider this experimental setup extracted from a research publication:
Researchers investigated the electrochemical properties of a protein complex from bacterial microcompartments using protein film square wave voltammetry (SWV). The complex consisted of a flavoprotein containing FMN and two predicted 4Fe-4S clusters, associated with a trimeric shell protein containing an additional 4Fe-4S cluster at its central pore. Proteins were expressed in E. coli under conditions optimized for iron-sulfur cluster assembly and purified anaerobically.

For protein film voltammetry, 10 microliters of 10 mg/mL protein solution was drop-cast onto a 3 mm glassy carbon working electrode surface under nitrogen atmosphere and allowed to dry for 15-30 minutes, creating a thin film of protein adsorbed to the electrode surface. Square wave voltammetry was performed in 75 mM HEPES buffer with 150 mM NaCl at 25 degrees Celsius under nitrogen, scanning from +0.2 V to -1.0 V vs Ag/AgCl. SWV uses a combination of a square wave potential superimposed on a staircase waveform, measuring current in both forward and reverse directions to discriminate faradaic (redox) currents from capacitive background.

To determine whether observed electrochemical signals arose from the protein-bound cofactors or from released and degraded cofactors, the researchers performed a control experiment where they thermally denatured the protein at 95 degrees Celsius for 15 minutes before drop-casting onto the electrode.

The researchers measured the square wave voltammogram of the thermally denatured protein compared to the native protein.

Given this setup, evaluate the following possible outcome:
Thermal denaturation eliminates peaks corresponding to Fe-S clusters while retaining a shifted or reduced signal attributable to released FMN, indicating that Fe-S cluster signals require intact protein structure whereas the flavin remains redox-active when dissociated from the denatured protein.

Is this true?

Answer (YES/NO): YES